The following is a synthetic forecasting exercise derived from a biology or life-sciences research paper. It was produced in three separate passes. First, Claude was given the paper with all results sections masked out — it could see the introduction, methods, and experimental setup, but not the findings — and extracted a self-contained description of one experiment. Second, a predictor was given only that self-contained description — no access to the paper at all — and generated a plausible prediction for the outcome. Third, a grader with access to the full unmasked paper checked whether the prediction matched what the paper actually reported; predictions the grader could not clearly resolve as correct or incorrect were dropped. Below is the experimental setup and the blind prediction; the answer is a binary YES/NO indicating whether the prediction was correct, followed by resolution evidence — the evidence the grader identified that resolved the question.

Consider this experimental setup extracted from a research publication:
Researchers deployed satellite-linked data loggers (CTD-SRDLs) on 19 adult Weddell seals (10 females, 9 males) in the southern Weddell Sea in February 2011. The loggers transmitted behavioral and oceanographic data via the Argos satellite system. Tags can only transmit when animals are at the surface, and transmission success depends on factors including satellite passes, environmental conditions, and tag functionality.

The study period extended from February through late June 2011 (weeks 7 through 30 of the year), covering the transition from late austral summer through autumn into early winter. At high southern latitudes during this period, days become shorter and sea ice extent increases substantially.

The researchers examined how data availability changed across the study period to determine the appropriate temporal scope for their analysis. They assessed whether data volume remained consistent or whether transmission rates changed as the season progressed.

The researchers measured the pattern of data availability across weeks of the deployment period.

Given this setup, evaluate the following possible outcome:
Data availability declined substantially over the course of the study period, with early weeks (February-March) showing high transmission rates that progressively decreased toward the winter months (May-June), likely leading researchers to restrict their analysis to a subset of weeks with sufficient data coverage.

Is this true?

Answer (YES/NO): NO